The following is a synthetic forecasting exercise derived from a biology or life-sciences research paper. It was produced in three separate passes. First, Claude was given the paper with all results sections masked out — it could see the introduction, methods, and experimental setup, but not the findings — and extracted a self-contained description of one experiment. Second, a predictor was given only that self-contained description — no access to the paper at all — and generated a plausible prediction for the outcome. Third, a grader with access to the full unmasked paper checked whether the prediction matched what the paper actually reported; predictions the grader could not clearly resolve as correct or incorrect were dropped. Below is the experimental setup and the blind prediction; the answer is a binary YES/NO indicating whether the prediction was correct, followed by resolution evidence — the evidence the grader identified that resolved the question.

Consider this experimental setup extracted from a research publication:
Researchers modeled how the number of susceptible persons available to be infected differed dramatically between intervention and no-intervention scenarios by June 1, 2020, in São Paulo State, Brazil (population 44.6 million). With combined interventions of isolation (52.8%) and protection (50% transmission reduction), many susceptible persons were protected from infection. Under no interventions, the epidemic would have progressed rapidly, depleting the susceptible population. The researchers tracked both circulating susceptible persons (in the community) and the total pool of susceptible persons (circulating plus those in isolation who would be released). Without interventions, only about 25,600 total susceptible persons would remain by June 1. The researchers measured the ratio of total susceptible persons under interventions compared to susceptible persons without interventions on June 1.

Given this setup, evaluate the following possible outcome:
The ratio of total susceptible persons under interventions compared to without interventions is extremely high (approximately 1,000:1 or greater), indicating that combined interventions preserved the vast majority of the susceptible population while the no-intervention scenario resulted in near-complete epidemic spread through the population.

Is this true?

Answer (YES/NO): YES